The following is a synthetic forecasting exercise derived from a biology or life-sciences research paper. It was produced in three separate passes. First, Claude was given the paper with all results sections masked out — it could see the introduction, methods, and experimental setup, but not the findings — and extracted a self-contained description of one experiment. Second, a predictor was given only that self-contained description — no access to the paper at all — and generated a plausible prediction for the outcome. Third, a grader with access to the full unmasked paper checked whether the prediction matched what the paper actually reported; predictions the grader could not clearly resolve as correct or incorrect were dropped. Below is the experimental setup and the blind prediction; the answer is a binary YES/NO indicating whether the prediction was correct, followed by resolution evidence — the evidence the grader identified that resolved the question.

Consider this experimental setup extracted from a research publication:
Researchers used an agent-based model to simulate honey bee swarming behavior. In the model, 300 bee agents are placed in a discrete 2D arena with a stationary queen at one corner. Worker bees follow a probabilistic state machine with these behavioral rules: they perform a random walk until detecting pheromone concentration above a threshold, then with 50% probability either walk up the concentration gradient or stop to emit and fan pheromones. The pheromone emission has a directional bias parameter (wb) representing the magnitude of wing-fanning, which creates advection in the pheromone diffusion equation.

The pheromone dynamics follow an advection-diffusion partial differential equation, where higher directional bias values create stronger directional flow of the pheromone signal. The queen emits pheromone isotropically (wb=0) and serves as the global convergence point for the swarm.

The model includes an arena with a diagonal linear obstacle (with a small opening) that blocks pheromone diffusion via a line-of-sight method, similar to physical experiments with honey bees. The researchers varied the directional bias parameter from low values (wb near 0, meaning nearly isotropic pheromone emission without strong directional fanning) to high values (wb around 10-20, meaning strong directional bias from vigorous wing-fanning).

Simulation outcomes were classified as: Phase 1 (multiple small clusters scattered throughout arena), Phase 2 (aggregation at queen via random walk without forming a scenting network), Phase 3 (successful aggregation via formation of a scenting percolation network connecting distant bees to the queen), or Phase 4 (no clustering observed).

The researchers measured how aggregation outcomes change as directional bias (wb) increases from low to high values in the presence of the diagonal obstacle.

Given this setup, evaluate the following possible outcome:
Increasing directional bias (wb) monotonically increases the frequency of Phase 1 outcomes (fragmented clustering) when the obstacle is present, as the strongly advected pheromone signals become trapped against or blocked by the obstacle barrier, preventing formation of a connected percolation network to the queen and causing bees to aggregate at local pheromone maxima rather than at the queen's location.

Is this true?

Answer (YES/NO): NO